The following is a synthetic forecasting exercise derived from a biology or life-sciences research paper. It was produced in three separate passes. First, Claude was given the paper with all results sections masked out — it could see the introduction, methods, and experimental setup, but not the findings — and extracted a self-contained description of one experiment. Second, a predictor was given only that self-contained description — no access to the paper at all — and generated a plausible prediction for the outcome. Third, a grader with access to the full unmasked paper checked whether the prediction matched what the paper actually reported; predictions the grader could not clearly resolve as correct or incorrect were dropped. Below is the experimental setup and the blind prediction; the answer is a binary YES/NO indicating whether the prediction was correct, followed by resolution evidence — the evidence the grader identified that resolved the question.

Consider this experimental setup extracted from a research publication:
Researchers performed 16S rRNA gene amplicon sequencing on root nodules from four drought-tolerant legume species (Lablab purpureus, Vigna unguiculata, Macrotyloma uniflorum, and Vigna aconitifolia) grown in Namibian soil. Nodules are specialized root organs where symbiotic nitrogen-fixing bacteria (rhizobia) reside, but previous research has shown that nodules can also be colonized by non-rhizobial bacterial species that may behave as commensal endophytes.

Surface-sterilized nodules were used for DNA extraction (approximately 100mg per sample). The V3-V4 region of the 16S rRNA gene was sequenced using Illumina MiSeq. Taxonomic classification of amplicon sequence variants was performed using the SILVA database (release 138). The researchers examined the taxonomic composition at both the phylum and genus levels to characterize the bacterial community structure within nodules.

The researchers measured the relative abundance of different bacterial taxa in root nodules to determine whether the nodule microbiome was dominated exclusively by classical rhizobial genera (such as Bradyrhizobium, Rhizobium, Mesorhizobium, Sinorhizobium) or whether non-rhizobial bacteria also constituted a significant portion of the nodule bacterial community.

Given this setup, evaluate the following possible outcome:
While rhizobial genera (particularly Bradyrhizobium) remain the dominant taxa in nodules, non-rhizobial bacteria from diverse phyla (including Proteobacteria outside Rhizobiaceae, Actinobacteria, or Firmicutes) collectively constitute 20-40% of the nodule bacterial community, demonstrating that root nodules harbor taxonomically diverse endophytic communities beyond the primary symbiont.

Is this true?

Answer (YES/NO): NO